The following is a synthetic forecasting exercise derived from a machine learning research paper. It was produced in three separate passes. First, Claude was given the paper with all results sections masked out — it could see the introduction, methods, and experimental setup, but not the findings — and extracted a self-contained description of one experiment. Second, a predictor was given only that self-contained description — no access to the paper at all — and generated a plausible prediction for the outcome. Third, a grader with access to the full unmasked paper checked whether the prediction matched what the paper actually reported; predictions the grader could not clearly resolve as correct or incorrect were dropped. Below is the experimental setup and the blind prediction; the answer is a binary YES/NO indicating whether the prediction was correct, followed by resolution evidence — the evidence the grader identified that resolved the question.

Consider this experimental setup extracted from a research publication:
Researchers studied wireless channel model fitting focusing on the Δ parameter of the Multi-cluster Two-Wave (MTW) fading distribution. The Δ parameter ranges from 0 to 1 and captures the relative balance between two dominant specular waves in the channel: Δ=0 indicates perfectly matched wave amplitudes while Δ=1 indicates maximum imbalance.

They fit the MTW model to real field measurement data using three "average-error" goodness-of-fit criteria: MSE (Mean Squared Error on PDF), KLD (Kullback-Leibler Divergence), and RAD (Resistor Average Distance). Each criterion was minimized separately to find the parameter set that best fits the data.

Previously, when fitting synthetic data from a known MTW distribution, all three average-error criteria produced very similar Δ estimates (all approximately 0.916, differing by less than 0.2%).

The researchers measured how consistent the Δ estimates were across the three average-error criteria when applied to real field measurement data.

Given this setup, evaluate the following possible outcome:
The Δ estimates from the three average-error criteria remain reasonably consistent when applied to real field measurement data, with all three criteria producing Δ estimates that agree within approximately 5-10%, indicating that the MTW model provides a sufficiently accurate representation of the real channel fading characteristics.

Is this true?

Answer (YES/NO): NO